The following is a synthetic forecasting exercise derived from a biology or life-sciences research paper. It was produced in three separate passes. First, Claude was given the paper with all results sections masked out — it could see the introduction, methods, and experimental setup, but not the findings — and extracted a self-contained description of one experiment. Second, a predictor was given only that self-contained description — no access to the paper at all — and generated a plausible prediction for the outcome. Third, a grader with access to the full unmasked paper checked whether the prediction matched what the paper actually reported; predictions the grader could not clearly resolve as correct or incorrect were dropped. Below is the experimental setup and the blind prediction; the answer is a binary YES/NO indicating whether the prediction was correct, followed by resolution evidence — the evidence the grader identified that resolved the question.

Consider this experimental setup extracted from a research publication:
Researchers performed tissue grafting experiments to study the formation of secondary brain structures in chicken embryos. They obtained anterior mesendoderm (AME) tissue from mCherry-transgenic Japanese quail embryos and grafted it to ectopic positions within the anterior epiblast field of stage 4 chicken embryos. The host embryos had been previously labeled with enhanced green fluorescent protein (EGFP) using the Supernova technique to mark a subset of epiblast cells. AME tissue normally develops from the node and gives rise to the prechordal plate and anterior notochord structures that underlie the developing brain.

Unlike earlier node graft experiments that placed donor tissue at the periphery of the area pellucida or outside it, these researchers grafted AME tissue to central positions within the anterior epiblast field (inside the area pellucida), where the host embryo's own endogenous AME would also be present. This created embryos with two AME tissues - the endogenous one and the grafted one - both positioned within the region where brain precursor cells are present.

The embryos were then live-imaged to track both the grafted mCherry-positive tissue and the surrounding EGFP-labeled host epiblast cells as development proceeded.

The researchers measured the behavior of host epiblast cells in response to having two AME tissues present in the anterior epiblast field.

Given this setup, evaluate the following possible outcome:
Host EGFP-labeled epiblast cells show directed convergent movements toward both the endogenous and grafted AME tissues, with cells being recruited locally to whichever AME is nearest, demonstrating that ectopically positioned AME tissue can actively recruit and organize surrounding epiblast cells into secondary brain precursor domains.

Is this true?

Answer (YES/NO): YES